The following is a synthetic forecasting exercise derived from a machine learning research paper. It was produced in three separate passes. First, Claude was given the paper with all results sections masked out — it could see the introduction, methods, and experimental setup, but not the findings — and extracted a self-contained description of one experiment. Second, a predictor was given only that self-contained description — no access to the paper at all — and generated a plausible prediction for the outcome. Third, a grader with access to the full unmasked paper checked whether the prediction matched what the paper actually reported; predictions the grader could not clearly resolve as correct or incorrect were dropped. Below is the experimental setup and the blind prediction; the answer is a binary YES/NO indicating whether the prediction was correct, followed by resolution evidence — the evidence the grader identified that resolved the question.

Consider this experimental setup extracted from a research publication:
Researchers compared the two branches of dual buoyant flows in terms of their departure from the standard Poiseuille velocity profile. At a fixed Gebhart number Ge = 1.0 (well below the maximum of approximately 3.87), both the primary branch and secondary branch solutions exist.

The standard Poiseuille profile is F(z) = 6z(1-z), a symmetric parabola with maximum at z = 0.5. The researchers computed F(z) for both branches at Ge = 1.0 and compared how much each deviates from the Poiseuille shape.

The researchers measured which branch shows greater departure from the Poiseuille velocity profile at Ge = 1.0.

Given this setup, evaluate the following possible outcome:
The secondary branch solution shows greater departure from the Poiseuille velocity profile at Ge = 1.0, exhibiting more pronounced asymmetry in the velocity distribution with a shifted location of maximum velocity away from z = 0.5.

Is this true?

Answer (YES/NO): YES